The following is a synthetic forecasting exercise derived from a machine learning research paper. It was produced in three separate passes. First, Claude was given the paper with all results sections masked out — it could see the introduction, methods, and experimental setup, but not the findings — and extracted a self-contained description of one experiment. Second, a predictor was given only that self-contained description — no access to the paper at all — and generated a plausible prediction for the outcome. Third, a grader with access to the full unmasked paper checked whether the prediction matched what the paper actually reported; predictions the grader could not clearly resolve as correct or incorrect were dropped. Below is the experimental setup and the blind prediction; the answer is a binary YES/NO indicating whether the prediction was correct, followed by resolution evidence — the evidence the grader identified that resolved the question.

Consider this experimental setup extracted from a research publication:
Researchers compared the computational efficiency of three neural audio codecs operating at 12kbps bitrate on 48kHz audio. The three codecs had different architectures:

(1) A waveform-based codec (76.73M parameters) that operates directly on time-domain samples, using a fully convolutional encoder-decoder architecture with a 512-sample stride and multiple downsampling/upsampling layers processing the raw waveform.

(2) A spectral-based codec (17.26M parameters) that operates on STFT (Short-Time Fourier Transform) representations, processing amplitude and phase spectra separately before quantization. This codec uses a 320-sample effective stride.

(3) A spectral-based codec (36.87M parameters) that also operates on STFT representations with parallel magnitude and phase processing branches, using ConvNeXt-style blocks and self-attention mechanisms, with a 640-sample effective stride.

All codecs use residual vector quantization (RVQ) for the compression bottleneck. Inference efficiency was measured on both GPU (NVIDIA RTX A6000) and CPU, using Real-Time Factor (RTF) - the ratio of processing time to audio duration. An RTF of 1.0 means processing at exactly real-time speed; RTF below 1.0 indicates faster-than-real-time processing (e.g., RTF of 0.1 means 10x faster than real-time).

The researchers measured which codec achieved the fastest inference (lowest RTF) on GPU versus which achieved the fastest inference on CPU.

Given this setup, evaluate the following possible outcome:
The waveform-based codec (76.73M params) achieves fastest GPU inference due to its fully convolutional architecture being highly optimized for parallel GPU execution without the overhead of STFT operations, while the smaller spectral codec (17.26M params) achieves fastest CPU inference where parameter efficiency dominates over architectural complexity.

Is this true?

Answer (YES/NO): NO